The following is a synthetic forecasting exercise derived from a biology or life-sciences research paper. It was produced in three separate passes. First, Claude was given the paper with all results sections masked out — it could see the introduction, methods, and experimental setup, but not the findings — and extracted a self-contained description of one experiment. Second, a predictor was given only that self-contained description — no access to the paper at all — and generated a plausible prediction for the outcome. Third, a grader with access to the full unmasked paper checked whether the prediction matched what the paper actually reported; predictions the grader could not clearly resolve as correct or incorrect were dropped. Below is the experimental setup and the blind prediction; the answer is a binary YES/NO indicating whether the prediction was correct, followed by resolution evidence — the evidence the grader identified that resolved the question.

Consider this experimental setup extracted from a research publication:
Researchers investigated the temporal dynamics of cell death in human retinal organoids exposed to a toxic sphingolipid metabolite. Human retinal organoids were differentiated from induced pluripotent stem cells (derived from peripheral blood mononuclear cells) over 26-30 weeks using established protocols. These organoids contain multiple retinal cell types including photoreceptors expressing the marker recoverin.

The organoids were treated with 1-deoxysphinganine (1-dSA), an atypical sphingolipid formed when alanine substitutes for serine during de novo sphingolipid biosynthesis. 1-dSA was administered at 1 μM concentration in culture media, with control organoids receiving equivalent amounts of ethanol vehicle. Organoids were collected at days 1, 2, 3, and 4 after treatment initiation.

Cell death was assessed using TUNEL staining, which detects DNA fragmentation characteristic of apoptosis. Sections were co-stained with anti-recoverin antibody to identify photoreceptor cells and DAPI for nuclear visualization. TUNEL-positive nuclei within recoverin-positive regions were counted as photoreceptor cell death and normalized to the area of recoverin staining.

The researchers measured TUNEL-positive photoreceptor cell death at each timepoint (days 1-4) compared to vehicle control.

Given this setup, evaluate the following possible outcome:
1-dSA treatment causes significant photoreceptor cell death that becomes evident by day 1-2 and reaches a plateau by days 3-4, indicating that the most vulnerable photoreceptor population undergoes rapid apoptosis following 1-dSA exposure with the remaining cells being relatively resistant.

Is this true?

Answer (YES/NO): NO